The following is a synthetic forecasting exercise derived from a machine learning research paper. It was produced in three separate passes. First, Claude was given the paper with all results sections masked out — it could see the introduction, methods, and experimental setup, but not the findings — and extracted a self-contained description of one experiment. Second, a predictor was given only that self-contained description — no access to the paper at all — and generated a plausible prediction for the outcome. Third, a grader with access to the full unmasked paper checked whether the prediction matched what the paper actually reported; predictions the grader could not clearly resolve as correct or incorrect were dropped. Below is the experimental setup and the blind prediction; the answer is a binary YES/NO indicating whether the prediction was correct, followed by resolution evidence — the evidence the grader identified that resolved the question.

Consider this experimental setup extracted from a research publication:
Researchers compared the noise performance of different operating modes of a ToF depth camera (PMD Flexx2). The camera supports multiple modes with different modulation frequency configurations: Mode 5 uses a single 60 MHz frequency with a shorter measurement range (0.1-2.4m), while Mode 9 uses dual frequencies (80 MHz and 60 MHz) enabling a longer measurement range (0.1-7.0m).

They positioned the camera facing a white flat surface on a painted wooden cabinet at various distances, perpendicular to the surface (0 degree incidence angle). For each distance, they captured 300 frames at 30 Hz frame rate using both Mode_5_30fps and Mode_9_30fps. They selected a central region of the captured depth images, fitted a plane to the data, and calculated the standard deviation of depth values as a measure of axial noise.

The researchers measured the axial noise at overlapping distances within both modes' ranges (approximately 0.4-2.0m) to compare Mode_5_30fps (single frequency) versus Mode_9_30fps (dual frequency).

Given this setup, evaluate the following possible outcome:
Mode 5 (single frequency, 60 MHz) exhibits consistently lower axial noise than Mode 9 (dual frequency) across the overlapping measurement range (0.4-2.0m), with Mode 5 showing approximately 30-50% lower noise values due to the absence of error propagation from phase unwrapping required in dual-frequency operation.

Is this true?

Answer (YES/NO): NO